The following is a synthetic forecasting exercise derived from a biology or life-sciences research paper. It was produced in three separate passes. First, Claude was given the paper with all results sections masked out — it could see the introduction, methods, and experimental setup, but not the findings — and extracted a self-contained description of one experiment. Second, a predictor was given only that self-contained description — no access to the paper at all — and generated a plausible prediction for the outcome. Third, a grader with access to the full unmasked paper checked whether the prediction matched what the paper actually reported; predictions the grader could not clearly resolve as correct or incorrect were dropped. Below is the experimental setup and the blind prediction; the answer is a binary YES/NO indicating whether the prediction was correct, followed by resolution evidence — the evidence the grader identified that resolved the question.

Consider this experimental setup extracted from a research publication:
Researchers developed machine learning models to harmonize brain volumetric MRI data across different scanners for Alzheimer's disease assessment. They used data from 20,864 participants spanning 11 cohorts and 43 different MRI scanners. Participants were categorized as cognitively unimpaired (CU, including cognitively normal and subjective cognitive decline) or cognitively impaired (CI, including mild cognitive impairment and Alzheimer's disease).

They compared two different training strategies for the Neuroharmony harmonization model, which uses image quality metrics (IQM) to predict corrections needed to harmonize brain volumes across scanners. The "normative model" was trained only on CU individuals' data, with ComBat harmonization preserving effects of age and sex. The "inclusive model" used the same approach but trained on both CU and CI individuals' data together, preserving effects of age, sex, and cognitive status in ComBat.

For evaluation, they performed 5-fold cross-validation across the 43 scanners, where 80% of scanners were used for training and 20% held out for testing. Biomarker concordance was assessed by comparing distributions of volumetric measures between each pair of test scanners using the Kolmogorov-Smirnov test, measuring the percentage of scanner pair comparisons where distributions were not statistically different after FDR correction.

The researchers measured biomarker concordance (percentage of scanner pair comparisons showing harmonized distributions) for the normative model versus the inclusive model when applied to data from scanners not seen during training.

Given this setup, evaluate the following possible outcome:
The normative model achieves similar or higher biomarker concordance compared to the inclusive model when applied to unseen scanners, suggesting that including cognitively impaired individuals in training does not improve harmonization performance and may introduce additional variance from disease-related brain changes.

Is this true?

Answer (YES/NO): NO